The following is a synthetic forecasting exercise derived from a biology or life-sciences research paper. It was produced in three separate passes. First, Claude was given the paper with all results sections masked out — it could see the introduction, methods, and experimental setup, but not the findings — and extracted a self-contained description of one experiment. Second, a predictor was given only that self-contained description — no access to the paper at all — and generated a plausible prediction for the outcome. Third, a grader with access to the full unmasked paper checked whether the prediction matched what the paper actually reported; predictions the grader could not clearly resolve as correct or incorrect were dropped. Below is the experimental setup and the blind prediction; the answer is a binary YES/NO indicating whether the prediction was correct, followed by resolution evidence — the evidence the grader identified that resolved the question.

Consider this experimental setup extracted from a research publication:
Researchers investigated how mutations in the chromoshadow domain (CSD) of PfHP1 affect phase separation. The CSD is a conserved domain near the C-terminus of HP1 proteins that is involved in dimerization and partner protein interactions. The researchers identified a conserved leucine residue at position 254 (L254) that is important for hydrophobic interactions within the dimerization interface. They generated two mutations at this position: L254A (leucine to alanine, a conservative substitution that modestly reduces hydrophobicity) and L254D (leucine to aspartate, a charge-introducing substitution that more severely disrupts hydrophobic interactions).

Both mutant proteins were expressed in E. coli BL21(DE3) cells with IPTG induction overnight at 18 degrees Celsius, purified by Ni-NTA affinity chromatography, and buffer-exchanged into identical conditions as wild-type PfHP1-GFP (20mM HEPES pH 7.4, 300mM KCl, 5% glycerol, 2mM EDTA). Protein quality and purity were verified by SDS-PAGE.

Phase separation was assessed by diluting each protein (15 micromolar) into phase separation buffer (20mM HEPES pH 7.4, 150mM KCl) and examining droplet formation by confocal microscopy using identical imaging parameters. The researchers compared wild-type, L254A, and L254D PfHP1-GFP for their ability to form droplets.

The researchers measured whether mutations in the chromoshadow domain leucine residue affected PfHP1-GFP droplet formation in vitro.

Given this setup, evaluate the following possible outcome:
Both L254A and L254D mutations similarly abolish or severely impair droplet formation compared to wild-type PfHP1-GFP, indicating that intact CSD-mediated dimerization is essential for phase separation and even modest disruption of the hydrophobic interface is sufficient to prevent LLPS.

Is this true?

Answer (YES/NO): NO